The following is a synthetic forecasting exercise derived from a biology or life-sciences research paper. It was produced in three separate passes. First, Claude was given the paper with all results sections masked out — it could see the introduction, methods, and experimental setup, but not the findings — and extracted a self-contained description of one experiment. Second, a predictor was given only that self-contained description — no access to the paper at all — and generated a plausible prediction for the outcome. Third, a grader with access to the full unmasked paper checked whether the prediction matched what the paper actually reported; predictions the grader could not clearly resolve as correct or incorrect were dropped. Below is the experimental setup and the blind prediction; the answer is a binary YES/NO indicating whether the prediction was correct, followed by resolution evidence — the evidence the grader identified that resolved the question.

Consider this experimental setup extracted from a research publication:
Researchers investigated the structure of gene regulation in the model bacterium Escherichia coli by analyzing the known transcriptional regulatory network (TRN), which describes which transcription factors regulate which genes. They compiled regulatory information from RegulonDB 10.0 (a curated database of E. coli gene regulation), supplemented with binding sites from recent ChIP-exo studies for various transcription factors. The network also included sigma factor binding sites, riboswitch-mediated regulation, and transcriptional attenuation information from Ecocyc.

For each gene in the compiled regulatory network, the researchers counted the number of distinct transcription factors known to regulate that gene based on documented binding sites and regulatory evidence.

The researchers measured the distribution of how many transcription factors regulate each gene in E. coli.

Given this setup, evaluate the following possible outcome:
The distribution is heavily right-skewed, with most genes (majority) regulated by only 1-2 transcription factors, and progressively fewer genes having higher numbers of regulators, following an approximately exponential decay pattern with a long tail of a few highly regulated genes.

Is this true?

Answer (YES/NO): YES